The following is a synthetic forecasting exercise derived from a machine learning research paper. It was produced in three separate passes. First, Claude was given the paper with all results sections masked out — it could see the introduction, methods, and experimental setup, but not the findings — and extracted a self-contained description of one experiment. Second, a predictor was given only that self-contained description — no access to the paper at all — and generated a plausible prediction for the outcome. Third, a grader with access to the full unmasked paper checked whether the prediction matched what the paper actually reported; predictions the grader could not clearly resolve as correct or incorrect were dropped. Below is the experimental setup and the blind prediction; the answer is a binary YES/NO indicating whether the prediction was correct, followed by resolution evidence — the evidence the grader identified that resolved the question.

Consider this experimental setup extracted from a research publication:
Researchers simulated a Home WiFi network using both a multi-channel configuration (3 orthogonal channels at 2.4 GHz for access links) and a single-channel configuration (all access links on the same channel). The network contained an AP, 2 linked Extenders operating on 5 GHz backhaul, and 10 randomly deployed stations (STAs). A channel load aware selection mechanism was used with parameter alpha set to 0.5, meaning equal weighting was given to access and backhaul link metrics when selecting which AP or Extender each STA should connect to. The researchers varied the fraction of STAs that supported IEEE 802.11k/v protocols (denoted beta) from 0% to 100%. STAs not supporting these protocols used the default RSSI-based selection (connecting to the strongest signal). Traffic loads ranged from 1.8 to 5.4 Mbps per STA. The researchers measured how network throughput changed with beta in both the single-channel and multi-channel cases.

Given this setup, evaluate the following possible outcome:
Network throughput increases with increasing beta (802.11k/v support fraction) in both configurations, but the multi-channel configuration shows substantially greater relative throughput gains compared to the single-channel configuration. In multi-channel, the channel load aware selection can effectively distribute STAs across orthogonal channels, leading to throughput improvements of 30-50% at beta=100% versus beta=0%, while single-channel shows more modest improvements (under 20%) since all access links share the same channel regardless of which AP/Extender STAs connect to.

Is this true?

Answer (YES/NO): NO